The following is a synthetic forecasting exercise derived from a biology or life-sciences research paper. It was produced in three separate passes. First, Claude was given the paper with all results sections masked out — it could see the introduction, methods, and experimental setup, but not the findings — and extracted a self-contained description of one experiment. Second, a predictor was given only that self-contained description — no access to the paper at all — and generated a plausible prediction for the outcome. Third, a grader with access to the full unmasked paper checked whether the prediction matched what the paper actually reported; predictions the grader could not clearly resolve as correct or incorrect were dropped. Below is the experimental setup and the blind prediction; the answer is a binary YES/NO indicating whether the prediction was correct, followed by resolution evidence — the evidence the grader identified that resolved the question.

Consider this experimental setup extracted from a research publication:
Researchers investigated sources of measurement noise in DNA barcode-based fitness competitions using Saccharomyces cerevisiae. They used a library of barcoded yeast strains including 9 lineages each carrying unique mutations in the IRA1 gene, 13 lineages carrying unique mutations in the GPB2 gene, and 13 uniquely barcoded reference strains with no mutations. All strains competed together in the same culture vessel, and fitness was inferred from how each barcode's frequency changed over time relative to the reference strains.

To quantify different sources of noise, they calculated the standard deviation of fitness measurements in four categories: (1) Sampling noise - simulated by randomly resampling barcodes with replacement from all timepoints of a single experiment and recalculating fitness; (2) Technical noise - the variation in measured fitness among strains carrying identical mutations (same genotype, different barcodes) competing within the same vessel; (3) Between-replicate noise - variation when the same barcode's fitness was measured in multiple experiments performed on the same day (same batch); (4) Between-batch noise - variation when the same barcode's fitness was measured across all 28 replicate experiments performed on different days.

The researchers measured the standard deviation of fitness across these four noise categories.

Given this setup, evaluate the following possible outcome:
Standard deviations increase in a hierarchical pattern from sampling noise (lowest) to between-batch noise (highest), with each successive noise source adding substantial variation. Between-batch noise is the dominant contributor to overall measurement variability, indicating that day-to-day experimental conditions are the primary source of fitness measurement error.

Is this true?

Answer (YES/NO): YES